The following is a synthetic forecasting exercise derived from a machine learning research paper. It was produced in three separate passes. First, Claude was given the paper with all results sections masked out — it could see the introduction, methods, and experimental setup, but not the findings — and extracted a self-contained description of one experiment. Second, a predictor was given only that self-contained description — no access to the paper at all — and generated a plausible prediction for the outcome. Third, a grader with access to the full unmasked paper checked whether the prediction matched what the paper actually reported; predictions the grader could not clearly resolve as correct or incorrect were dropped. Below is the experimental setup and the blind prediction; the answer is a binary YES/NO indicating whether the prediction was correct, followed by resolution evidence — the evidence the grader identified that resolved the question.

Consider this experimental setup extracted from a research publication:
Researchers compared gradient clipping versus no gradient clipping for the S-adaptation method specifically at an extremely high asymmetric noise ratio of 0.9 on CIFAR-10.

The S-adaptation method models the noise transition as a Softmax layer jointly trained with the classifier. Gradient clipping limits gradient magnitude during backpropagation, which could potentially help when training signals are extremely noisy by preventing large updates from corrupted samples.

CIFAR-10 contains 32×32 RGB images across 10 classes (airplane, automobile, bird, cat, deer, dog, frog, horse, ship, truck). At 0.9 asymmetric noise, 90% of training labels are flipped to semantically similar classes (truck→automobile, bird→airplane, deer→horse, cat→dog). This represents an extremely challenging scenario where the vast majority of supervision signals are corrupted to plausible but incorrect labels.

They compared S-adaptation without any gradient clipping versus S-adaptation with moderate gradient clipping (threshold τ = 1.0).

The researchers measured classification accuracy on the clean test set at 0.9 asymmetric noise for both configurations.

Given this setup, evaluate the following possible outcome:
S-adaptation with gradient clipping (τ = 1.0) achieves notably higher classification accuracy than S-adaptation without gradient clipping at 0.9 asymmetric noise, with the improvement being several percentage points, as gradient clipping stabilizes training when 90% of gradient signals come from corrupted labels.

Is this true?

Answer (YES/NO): NO